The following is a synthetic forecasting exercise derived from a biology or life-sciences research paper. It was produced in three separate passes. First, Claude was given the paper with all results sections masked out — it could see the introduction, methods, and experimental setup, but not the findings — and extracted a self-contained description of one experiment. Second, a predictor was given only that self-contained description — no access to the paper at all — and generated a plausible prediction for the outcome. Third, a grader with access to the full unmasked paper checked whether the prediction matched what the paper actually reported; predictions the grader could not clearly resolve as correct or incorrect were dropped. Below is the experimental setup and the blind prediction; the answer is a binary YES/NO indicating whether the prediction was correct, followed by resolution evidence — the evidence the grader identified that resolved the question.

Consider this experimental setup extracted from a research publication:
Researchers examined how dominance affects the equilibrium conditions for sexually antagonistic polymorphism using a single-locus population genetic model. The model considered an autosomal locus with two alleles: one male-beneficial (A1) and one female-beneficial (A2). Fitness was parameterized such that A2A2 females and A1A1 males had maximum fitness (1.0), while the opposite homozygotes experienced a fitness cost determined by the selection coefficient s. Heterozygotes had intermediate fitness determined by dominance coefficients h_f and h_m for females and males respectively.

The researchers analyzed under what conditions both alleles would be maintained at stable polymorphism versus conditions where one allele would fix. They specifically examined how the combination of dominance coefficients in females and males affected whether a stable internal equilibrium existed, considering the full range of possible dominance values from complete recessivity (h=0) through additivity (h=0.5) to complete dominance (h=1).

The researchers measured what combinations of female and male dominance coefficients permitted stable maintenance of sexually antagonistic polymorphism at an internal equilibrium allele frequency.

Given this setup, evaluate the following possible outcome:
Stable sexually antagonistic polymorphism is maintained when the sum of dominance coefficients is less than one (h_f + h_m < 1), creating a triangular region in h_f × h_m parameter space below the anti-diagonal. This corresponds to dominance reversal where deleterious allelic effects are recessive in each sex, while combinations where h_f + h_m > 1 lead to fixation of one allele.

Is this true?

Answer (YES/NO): NO